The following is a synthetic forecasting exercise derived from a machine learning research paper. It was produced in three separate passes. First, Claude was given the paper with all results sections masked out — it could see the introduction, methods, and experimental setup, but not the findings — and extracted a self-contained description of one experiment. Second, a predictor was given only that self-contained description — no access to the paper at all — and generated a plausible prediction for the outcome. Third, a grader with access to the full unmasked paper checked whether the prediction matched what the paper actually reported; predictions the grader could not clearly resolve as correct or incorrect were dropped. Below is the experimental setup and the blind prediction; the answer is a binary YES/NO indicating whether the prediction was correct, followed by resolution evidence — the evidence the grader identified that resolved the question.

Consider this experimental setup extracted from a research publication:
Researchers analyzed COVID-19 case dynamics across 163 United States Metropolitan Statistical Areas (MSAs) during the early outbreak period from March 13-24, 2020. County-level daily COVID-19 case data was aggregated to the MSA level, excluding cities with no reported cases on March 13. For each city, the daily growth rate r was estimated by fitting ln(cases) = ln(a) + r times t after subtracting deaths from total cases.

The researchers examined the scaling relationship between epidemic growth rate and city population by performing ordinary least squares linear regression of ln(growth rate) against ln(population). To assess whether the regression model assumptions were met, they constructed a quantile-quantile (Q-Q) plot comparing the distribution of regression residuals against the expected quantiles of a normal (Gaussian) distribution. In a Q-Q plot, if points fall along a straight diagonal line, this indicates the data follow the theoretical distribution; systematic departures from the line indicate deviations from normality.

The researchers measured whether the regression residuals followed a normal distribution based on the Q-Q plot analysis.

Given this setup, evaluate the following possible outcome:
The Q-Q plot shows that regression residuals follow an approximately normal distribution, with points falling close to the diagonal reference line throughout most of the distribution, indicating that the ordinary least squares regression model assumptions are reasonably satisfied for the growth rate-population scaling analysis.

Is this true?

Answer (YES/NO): YES